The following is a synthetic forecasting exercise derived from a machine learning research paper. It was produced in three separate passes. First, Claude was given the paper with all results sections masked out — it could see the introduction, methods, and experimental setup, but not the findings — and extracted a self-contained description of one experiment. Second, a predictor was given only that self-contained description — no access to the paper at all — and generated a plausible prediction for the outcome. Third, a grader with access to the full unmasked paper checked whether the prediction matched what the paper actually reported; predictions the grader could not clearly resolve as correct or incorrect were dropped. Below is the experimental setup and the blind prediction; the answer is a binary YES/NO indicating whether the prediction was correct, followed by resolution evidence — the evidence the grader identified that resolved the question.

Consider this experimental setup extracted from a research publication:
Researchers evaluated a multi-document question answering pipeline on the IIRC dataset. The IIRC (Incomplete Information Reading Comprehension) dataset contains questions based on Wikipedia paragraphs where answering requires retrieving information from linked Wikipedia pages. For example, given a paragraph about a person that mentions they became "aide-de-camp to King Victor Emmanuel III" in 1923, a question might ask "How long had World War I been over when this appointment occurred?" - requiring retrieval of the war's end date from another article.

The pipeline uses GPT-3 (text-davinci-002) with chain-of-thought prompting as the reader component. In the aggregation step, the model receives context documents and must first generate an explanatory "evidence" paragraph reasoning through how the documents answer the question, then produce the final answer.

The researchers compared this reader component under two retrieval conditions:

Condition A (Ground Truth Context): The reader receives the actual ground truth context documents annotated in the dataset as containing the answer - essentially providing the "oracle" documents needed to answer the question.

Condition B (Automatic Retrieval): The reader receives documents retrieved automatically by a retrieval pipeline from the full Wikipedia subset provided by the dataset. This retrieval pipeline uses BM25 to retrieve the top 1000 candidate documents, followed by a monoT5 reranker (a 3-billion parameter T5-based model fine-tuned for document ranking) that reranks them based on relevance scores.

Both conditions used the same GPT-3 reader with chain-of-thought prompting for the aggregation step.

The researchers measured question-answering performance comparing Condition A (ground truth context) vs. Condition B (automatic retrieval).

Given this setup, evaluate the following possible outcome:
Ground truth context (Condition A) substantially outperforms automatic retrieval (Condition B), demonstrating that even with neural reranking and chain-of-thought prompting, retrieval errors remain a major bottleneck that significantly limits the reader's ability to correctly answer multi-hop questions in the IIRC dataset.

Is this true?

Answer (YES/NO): YES